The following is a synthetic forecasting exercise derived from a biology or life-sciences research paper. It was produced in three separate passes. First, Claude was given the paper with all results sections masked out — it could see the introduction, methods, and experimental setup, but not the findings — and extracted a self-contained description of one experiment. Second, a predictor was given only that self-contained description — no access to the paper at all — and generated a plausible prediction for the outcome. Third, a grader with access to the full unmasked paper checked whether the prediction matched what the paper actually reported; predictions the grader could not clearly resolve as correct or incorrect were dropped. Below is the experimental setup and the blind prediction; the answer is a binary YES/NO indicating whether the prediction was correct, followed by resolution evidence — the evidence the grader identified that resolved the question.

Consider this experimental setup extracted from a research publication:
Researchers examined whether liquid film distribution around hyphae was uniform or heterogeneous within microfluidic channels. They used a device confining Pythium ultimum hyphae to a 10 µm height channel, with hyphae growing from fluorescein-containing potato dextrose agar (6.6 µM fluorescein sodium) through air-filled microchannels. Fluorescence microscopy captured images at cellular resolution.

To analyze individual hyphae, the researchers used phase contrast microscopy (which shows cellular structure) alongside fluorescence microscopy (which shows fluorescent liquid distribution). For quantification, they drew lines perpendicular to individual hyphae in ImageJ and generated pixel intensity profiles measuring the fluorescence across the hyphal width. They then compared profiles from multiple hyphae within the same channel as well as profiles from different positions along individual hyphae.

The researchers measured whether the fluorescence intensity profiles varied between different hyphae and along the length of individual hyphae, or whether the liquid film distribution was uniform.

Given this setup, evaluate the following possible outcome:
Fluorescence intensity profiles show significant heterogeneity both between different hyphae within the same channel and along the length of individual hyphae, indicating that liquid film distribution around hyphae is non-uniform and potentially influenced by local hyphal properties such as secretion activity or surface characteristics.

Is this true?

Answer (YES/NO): NO